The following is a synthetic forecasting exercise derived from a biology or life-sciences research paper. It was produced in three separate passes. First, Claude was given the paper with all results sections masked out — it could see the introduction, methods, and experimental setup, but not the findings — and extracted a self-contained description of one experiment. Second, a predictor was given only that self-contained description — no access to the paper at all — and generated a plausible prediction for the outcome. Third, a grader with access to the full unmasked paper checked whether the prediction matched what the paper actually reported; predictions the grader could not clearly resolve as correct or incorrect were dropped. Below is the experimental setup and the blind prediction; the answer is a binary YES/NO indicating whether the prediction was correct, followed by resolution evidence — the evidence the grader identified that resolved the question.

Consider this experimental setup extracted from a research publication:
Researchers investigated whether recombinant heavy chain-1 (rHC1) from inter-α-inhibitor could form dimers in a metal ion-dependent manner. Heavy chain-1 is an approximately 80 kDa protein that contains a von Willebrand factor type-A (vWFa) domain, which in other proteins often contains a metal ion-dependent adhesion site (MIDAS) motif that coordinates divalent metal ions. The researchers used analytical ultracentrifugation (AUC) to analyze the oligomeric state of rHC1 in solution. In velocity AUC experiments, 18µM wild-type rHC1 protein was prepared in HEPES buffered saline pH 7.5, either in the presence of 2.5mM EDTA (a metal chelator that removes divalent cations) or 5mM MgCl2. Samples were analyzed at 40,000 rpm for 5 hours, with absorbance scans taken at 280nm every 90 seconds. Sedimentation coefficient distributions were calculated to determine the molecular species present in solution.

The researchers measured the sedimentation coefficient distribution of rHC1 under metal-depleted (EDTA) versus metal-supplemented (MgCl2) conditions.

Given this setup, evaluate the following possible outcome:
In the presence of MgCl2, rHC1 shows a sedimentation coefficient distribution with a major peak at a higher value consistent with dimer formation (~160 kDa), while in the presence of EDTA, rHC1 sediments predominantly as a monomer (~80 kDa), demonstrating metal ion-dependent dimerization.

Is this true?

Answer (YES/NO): NO